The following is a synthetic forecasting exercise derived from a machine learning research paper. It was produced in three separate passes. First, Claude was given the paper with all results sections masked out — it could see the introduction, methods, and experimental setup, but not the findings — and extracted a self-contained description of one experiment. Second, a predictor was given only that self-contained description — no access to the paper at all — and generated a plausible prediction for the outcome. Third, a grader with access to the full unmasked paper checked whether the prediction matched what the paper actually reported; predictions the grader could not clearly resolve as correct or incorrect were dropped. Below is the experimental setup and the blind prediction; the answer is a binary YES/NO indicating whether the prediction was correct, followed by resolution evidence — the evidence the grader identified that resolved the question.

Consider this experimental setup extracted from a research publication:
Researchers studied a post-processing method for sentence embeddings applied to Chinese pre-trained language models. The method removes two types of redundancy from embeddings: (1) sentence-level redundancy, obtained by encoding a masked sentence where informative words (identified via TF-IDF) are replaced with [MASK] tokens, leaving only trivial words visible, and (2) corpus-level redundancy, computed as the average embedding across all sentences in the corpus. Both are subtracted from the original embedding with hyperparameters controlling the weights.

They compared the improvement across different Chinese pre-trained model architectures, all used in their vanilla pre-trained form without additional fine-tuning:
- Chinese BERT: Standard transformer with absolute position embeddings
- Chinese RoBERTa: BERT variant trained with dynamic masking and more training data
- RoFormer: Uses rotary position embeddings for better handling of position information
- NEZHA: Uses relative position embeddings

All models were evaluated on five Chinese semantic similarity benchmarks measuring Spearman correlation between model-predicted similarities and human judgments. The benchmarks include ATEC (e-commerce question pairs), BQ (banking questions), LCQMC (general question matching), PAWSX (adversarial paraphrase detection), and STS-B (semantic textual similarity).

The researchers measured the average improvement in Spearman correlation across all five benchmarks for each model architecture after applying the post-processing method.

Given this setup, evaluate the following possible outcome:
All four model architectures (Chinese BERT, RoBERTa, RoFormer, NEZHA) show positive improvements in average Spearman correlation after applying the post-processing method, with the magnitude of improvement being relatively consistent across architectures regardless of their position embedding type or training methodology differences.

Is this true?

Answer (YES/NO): NO